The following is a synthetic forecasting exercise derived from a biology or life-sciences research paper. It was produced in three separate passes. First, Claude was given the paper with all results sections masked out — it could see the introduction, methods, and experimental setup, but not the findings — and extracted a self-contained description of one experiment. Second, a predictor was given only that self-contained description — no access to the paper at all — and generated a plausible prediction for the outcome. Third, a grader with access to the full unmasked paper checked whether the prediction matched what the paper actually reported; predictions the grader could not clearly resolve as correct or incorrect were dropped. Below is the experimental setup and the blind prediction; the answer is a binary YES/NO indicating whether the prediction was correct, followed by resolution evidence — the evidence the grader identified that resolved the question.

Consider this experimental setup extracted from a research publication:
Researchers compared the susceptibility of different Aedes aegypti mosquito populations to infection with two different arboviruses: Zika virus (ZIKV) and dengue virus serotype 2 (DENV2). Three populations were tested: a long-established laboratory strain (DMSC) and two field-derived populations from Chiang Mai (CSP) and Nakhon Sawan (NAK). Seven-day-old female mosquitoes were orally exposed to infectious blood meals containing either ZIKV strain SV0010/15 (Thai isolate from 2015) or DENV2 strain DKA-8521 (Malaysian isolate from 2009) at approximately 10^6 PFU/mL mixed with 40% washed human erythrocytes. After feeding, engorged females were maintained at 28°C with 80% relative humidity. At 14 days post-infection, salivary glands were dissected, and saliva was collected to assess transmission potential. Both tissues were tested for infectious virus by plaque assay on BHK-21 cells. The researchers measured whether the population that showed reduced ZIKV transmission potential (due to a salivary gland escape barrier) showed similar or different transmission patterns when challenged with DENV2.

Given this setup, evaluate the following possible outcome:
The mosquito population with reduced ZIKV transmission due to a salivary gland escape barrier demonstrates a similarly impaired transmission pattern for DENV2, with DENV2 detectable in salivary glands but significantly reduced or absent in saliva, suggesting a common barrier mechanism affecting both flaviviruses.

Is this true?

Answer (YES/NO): YES